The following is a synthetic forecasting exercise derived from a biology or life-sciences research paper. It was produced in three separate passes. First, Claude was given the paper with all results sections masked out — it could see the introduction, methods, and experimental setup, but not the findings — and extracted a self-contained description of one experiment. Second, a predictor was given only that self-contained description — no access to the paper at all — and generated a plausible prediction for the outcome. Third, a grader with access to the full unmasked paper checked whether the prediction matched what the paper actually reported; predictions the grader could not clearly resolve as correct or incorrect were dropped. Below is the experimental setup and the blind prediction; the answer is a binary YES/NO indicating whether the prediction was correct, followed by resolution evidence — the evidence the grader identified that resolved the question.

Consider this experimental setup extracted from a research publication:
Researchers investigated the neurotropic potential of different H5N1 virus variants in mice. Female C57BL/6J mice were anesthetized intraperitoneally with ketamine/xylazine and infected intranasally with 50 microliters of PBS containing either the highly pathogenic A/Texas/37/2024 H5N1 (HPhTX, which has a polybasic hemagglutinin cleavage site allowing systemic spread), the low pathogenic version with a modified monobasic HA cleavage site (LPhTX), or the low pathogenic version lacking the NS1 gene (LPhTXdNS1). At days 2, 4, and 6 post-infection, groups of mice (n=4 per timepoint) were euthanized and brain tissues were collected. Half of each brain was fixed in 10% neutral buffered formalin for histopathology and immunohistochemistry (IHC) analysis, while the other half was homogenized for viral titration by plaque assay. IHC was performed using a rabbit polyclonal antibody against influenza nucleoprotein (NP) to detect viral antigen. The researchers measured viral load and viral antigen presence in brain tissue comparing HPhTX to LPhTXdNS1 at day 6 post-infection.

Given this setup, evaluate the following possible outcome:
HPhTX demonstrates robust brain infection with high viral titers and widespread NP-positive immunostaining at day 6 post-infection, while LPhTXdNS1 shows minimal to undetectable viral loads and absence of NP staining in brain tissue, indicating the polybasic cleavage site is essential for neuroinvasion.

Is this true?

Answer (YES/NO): NO